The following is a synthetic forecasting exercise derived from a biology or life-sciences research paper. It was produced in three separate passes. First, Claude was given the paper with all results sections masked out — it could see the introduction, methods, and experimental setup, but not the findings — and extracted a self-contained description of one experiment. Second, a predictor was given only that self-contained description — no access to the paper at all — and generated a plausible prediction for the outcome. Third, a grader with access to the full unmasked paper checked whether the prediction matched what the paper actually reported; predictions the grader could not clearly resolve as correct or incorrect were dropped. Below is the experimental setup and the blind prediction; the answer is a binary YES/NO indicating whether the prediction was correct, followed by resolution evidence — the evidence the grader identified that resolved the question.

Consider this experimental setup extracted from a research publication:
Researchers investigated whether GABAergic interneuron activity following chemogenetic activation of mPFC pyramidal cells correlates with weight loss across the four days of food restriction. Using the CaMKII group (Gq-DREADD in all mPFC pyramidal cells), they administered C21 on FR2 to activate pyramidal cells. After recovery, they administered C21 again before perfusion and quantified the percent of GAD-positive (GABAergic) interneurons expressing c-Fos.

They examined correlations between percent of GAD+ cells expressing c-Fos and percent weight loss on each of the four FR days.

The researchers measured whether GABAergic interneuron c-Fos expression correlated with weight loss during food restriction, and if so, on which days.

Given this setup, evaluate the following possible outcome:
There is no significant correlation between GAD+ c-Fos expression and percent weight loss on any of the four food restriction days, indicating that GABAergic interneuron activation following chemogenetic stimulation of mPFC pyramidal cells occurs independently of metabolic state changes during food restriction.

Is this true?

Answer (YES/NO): NO